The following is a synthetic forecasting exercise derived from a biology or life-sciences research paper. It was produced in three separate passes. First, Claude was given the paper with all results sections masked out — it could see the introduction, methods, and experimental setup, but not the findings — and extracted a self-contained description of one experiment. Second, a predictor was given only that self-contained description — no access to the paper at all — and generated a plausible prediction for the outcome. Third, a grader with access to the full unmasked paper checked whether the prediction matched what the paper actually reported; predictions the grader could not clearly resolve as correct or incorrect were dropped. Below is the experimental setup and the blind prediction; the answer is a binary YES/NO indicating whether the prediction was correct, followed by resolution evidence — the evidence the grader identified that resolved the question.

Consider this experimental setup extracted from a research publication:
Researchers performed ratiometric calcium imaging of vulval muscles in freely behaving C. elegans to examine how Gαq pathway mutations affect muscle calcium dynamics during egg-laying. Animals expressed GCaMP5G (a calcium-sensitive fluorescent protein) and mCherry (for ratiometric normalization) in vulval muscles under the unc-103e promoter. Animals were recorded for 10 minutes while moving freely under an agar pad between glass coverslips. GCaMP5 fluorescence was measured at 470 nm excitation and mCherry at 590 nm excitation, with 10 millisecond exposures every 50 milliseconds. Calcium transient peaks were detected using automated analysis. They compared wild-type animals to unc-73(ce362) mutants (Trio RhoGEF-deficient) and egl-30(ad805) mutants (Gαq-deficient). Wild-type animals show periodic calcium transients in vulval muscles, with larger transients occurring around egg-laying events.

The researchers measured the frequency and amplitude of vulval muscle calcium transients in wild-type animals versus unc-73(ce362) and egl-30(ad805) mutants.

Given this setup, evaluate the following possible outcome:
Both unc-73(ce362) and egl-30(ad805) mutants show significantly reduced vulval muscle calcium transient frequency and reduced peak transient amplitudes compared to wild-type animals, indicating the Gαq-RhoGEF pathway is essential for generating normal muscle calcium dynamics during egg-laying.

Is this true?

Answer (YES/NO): YES